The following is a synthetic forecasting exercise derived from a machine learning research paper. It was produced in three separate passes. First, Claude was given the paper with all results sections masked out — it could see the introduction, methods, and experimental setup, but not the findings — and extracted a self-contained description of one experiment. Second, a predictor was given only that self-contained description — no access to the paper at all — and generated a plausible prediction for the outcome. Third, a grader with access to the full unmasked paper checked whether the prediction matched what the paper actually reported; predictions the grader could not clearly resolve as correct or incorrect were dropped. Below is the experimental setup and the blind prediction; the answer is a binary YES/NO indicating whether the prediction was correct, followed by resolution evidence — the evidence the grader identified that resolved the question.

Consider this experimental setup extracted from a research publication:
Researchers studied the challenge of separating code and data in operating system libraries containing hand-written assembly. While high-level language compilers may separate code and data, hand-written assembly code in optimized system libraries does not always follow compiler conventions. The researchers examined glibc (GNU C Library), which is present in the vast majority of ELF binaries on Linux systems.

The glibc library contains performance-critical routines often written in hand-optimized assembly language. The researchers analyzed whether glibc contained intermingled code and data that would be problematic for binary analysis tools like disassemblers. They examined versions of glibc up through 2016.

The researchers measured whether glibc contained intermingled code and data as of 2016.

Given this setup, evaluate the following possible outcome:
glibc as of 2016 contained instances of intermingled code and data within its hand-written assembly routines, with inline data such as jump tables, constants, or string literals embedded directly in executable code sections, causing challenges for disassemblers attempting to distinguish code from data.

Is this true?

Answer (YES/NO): YES